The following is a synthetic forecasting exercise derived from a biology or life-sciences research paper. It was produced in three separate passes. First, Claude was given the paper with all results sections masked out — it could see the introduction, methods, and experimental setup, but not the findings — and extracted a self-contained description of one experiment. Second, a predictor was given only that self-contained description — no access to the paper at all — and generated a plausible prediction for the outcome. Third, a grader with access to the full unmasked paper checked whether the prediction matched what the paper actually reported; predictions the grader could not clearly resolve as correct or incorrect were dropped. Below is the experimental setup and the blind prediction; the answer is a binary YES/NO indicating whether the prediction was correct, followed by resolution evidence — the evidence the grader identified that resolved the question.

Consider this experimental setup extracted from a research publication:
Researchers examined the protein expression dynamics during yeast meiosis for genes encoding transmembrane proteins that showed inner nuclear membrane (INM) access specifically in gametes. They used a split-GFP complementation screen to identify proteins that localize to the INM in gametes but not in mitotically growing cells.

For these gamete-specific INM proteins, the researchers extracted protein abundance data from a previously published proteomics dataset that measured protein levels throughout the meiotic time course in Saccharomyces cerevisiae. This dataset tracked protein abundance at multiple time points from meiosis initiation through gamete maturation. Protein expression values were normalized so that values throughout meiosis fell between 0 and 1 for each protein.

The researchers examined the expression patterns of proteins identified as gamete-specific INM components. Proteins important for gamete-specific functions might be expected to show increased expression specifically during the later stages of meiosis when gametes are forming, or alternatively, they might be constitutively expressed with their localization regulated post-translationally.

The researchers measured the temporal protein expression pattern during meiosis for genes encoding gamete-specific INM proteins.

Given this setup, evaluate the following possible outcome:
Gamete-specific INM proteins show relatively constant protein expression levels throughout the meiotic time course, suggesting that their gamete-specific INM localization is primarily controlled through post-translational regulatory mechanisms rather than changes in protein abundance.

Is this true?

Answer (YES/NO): YES